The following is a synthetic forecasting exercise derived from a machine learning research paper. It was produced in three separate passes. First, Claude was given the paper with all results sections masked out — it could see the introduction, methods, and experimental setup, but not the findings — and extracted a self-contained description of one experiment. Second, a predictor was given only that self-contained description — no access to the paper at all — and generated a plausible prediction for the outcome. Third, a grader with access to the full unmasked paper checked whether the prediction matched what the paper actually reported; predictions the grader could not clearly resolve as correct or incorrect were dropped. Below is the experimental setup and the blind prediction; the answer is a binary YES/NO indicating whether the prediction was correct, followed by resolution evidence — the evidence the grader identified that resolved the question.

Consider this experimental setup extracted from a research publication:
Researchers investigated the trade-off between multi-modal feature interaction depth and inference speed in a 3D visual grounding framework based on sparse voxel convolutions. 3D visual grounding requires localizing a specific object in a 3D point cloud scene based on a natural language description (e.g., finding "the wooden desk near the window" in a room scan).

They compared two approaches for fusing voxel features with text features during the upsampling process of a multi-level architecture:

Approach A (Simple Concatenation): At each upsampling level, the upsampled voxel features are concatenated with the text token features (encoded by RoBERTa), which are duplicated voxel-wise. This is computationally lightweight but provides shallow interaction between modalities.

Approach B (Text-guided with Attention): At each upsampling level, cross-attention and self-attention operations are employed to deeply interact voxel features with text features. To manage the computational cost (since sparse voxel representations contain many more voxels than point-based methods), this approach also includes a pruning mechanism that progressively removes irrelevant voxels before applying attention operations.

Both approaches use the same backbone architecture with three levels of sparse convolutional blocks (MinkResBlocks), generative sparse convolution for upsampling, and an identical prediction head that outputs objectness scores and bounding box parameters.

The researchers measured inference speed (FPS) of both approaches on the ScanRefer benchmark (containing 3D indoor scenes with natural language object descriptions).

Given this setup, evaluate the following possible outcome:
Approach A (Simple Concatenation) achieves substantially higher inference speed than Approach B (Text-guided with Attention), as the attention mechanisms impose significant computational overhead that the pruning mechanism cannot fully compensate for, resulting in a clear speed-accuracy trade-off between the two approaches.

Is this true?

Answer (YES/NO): NO